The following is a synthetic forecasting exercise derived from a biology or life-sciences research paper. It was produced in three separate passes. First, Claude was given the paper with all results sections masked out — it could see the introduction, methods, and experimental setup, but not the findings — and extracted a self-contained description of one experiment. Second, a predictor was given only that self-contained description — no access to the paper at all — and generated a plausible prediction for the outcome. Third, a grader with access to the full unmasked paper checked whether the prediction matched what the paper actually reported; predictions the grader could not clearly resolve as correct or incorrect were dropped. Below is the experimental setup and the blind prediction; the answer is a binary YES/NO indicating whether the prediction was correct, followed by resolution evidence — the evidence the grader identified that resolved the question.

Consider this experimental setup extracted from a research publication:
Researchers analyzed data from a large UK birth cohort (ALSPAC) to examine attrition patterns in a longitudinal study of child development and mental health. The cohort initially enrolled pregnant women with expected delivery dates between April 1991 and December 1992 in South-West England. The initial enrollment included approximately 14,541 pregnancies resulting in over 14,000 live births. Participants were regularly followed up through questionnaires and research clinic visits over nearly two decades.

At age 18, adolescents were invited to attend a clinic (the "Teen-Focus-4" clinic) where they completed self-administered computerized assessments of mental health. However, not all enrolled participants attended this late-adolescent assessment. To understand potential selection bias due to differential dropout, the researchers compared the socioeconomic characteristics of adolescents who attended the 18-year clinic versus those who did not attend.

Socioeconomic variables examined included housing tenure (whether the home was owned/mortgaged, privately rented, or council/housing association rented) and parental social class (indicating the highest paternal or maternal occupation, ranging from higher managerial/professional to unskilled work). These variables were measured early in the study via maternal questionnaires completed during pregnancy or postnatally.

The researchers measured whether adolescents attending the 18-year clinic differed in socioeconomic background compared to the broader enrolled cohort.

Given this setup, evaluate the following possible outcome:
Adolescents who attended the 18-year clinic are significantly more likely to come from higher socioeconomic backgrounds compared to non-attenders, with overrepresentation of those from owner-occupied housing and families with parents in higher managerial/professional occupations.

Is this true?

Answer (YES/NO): YES